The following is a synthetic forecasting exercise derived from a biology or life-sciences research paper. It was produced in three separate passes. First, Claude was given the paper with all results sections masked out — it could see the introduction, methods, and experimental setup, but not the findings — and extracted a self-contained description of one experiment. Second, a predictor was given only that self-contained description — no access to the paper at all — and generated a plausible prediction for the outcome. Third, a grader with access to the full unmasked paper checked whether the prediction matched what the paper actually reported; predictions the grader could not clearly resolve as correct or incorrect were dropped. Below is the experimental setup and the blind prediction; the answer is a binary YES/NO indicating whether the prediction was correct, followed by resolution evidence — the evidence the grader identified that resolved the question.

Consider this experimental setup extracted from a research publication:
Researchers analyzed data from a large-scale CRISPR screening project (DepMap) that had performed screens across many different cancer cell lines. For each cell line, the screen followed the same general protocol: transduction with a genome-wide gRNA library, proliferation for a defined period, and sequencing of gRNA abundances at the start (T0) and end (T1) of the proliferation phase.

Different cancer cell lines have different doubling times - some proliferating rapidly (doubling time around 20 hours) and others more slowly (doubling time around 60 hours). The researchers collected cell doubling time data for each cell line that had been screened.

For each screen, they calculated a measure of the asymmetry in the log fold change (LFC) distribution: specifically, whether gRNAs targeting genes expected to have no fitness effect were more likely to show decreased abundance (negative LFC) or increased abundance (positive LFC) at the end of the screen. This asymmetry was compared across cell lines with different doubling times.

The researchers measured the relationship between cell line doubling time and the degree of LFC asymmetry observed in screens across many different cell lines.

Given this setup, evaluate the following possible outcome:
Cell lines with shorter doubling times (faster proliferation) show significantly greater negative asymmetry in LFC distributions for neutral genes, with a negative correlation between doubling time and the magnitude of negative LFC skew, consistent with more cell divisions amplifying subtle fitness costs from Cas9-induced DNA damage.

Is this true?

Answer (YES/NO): YES